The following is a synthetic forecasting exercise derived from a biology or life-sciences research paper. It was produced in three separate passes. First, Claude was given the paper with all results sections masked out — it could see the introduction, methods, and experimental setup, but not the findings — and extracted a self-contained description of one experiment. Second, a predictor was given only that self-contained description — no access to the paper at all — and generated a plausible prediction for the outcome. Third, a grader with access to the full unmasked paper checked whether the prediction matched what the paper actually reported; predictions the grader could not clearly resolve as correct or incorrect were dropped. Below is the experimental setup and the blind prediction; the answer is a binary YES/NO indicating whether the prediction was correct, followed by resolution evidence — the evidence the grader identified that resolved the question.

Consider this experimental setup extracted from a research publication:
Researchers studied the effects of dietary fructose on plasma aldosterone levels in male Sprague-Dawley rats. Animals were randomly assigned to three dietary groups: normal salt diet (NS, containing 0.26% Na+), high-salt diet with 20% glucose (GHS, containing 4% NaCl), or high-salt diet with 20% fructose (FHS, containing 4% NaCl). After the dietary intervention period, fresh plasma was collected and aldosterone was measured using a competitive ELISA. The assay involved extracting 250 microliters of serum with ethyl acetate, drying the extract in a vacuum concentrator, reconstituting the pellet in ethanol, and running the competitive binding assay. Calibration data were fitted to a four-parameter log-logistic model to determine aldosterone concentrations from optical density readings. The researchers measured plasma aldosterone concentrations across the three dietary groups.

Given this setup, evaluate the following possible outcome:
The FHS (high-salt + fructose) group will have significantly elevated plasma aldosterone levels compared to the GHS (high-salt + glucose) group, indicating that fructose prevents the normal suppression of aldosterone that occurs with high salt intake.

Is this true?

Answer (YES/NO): NO